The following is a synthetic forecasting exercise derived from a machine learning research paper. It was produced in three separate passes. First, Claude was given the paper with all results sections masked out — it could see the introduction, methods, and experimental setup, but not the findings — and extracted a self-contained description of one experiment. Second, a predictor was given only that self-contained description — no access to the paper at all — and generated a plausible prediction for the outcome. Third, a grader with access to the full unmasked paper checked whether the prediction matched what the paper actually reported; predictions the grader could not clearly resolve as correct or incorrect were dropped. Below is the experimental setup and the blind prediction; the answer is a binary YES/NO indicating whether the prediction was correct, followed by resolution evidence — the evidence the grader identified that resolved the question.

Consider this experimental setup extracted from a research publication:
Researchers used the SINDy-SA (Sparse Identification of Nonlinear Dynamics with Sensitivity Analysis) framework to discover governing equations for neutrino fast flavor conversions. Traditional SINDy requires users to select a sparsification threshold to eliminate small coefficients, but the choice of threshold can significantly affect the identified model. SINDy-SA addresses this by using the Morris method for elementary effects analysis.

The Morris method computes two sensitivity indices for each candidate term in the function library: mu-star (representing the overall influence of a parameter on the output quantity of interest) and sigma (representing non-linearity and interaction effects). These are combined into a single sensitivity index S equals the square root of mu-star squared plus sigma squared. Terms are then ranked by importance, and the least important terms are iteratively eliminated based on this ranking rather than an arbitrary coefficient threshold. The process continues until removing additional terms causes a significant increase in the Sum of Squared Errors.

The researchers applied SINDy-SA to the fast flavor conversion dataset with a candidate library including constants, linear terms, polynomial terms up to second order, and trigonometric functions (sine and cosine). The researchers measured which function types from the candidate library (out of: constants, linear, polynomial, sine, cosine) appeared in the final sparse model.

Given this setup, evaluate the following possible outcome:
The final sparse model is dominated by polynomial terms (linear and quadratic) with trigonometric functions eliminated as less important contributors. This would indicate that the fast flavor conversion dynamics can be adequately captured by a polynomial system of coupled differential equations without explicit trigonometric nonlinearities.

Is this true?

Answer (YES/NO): NO